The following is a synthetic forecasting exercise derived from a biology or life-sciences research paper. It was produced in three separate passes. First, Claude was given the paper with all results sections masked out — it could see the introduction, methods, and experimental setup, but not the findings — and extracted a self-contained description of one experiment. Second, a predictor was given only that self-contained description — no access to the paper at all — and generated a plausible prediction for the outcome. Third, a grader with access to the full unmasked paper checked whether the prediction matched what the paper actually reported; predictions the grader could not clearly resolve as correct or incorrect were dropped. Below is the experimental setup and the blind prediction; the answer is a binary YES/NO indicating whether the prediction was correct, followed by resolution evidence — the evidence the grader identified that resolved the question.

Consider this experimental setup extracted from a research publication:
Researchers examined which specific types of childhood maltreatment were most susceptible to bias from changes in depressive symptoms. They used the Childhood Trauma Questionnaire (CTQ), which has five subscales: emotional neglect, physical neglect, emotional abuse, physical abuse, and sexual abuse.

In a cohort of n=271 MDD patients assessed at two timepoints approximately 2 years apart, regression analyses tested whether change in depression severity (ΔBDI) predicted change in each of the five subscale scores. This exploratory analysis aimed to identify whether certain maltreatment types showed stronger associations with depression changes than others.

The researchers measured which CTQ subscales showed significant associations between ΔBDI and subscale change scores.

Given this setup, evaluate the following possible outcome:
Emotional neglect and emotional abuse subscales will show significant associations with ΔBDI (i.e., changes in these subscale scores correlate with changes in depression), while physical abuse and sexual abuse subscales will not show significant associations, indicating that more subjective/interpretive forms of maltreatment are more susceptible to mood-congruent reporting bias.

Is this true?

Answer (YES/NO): NO